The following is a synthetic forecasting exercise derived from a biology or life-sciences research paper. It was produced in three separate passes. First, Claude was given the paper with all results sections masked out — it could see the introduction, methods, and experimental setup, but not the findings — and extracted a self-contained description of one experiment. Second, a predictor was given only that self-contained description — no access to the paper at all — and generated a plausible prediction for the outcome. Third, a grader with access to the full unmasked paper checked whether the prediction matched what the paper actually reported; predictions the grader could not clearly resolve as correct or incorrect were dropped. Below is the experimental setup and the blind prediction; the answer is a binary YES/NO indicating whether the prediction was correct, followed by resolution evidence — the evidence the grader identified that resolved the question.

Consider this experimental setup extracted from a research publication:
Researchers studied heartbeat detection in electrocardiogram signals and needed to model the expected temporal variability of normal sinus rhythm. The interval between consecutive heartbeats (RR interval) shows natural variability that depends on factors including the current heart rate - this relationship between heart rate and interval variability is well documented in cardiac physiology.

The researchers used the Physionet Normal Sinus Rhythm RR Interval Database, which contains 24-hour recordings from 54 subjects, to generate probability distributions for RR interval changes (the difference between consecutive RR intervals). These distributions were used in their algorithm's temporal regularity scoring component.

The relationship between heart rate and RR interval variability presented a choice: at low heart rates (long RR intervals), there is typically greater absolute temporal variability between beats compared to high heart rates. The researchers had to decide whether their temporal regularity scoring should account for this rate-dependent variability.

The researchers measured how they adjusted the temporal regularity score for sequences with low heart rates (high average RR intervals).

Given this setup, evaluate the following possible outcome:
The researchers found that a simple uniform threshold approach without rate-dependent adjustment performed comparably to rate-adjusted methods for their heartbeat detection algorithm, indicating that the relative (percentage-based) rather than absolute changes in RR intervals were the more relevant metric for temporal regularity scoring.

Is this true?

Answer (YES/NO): NO